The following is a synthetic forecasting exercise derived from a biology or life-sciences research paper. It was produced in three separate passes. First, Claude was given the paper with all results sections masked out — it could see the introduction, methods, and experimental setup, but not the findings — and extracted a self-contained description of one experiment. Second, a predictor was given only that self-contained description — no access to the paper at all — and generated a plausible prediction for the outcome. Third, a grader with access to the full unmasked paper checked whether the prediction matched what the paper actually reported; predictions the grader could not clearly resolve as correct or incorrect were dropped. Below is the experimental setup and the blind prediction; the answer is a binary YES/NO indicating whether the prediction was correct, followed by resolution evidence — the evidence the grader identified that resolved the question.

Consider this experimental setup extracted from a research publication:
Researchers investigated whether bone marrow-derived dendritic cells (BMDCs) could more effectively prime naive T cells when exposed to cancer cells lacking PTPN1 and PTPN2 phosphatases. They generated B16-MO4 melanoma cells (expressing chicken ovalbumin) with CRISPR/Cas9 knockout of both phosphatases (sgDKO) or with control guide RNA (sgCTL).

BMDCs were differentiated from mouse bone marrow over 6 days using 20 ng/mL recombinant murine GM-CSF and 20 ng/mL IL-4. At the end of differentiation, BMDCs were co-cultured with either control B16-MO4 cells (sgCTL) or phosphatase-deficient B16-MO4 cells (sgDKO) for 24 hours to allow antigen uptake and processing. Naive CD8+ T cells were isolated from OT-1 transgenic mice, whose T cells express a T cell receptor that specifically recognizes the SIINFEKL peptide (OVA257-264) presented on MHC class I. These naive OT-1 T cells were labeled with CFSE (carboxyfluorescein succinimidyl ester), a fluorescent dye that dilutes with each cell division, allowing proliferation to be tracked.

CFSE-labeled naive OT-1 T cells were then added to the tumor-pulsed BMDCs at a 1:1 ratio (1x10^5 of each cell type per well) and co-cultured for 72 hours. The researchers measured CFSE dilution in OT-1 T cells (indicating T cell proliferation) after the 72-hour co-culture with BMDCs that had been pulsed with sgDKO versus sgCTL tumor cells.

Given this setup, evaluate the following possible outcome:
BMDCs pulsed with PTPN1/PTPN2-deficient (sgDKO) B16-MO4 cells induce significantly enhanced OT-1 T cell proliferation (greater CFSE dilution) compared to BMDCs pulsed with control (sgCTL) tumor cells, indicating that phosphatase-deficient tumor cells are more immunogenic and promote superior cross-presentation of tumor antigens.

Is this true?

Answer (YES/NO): YES